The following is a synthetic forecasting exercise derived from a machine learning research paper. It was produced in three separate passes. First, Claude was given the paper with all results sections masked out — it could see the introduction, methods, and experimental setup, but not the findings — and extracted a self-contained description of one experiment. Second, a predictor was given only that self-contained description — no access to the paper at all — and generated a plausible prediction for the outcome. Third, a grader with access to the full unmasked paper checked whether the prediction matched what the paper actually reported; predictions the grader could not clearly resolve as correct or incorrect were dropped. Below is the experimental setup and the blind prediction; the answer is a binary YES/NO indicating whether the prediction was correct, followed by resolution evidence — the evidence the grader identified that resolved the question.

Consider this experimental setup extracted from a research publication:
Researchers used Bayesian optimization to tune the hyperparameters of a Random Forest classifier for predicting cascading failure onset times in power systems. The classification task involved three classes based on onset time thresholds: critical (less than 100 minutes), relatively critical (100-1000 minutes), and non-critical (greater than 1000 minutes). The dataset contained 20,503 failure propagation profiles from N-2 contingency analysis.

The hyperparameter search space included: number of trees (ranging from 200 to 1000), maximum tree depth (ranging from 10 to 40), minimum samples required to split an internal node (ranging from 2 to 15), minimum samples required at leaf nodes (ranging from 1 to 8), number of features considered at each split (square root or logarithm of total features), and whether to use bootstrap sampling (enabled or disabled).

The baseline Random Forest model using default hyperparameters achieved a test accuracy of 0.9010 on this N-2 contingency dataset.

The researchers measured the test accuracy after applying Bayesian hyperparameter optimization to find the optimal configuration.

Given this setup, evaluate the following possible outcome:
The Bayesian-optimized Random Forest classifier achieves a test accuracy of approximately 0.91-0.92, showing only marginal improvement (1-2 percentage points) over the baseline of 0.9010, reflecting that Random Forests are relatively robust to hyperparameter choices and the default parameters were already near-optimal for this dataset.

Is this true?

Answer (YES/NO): NO